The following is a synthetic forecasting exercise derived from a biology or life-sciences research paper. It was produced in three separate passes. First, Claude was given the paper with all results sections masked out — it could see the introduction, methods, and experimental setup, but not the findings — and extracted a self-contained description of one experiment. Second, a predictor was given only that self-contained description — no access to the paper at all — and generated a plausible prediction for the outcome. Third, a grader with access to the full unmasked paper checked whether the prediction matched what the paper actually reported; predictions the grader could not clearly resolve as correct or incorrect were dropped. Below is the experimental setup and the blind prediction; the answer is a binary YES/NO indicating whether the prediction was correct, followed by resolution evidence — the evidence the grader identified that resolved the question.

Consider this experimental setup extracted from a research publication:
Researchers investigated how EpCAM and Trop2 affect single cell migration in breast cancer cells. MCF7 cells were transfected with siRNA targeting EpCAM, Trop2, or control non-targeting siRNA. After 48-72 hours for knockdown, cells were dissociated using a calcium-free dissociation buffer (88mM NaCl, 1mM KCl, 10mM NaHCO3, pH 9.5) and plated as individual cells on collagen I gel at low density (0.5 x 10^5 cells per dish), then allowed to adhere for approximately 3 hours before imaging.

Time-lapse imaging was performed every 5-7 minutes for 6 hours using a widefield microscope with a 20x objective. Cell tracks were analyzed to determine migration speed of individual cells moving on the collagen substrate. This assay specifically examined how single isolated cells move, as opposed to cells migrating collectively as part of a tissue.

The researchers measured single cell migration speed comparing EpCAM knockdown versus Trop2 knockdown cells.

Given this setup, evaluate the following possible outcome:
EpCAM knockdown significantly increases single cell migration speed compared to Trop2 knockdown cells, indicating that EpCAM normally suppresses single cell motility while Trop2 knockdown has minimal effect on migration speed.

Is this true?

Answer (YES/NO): NO